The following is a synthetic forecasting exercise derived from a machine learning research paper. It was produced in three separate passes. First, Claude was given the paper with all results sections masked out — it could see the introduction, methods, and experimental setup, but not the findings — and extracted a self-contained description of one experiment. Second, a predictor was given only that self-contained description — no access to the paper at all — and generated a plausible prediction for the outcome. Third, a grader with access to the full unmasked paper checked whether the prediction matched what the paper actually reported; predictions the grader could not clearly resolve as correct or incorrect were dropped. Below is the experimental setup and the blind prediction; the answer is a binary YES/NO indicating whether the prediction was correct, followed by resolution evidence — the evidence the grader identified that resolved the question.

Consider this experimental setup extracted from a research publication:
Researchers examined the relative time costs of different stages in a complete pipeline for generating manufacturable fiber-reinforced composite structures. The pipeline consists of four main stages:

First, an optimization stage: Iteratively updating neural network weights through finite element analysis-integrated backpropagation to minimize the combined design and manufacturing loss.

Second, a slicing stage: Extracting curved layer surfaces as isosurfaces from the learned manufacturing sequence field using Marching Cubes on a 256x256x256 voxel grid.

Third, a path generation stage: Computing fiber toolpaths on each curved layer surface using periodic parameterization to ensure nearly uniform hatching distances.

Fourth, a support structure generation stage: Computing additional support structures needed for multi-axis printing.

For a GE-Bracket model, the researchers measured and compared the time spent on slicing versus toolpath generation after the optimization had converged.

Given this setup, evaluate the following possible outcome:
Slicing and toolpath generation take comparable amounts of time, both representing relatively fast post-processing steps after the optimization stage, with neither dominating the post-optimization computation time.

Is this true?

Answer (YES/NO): NO